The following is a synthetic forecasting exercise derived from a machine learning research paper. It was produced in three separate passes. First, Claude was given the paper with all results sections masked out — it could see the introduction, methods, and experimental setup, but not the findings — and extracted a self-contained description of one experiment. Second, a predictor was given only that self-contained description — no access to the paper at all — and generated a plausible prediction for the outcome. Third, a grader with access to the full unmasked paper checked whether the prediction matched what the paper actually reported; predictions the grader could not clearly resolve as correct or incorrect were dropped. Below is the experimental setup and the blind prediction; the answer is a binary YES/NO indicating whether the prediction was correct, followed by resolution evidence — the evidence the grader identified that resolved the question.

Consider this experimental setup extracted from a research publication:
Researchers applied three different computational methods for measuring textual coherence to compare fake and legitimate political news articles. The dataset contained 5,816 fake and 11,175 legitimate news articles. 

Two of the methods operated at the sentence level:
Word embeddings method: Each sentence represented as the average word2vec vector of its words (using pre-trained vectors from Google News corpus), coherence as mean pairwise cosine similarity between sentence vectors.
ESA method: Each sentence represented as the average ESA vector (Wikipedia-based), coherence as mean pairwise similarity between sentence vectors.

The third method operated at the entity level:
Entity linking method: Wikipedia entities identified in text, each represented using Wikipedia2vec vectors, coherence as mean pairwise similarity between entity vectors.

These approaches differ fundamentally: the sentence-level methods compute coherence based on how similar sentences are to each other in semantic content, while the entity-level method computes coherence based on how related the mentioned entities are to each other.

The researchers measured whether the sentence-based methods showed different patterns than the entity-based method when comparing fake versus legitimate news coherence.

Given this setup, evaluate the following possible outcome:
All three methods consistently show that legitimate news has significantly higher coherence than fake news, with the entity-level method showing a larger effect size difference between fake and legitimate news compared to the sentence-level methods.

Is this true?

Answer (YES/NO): NO